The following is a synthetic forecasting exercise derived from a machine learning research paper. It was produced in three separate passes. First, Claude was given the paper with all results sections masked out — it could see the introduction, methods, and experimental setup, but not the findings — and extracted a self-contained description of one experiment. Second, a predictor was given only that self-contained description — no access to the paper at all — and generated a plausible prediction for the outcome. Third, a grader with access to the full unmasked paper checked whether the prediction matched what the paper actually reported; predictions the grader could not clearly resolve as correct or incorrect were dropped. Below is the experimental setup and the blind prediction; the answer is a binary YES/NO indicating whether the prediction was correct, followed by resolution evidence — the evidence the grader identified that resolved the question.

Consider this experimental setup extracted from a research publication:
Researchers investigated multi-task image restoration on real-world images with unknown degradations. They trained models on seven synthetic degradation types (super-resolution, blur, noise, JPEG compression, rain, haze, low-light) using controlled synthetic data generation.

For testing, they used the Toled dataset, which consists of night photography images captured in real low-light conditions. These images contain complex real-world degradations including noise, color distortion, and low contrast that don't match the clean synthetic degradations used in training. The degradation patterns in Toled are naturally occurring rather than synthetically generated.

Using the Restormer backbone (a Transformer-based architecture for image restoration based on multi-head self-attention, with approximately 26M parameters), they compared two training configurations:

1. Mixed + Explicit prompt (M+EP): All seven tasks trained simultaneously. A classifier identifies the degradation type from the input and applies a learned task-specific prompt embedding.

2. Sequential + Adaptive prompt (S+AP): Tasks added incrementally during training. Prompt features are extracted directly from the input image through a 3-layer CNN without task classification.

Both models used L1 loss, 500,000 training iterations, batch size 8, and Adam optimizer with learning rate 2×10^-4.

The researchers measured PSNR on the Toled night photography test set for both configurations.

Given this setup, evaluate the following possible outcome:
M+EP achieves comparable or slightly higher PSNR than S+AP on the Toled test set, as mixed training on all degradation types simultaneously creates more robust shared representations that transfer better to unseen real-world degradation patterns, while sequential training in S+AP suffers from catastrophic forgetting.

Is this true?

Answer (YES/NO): NO